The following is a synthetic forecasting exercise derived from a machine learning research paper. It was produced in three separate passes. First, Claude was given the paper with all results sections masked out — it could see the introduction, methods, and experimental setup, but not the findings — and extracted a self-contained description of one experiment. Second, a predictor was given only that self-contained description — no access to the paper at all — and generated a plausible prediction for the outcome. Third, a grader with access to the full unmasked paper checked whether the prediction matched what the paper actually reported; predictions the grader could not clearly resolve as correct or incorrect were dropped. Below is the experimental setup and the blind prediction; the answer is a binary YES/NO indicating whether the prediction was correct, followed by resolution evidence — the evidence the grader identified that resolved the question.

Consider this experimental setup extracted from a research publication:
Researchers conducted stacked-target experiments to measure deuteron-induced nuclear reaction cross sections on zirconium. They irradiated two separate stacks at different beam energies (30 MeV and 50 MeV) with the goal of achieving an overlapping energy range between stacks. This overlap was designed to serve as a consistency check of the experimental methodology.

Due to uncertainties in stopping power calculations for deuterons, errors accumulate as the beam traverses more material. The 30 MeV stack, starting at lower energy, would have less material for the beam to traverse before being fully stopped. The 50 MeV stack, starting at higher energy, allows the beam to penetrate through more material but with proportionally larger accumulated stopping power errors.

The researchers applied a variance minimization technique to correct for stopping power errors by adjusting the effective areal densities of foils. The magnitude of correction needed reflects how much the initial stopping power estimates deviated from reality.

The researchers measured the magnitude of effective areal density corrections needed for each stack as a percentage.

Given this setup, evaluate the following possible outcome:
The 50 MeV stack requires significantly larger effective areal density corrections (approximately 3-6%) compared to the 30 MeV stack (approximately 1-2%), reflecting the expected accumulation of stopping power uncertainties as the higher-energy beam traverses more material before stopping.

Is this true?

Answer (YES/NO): NO